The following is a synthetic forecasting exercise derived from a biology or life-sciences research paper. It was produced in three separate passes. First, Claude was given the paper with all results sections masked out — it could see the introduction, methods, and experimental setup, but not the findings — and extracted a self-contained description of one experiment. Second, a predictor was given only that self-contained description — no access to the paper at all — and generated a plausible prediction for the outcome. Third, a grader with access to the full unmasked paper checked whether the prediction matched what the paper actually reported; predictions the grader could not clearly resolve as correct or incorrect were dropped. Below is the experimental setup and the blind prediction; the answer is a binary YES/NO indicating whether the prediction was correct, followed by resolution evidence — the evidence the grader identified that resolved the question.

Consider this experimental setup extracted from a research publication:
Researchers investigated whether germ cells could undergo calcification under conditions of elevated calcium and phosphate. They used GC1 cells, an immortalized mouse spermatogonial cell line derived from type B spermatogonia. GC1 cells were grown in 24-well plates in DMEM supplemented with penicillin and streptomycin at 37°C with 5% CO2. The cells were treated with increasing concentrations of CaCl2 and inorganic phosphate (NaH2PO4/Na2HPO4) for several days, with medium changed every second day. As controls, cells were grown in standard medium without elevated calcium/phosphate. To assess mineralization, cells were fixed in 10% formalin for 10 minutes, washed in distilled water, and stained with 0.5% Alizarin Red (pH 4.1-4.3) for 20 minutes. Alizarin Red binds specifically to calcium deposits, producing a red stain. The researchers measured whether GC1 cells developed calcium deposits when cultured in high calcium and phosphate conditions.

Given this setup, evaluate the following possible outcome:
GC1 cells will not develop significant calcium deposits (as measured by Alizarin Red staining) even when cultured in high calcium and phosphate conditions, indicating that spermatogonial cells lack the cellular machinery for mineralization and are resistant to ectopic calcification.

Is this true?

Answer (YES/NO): NO